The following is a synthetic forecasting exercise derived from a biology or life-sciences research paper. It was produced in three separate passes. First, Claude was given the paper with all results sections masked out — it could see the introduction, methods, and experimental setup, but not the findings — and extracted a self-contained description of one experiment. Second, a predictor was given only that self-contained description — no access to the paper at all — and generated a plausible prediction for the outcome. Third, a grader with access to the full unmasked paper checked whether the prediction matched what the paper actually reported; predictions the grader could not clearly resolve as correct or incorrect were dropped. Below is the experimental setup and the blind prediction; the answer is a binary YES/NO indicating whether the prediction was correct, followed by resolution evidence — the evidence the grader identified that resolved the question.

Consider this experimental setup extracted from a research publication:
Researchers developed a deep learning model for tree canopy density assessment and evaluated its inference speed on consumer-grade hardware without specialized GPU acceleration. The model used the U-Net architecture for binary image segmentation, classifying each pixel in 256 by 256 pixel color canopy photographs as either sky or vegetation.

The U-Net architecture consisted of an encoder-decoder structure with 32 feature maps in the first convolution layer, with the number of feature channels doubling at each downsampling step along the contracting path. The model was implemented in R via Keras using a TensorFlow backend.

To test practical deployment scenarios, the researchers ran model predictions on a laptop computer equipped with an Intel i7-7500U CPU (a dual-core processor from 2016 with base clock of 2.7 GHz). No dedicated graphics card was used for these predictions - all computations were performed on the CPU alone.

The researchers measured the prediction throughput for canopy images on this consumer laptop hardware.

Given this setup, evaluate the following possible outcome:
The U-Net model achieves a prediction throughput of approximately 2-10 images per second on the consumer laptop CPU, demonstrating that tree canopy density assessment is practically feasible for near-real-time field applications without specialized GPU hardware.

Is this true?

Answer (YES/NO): NO